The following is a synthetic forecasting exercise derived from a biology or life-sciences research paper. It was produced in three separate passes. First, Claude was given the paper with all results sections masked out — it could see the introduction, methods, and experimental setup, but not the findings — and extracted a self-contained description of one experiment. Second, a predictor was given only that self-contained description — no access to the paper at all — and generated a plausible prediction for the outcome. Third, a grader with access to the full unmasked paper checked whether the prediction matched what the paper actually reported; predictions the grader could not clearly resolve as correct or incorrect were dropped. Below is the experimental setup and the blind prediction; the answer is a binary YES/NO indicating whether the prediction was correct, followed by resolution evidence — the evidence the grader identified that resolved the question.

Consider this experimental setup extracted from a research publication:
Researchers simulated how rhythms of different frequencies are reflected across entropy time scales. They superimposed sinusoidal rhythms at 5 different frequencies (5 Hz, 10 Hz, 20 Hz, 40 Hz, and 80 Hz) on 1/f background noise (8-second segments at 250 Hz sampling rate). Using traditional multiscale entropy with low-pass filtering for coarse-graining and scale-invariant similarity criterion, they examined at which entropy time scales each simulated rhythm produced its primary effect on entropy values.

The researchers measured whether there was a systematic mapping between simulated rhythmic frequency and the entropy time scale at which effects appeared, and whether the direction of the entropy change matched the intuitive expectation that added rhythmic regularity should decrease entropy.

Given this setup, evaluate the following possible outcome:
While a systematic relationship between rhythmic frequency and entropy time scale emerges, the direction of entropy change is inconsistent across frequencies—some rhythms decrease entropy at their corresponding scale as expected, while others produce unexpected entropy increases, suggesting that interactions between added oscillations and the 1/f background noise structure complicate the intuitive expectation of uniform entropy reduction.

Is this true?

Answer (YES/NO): NO